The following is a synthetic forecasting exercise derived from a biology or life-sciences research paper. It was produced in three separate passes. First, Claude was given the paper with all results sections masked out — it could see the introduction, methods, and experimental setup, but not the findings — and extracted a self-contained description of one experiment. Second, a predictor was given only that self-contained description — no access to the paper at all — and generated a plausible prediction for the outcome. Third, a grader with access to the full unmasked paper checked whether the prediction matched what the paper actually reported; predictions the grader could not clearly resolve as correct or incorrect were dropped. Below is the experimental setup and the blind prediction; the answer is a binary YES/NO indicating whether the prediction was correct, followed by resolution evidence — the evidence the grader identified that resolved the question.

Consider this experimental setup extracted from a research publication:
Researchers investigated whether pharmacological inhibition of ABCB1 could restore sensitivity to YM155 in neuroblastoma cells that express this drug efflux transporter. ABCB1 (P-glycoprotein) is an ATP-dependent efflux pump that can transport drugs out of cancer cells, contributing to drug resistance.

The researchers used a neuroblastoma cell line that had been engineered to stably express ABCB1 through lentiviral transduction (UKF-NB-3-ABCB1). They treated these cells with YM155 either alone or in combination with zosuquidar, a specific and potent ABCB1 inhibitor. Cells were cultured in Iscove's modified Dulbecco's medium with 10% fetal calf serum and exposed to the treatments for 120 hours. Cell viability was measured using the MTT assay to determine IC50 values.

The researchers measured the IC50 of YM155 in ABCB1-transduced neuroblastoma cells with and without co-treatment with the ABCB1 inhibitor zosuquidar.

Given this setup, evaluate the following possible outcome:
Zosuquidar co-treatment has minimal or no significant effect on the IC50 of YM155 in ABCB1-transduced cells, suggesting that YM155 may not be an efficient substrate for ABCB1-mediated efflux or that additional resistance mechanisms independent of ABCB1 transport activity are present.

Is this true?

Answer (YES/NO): NO